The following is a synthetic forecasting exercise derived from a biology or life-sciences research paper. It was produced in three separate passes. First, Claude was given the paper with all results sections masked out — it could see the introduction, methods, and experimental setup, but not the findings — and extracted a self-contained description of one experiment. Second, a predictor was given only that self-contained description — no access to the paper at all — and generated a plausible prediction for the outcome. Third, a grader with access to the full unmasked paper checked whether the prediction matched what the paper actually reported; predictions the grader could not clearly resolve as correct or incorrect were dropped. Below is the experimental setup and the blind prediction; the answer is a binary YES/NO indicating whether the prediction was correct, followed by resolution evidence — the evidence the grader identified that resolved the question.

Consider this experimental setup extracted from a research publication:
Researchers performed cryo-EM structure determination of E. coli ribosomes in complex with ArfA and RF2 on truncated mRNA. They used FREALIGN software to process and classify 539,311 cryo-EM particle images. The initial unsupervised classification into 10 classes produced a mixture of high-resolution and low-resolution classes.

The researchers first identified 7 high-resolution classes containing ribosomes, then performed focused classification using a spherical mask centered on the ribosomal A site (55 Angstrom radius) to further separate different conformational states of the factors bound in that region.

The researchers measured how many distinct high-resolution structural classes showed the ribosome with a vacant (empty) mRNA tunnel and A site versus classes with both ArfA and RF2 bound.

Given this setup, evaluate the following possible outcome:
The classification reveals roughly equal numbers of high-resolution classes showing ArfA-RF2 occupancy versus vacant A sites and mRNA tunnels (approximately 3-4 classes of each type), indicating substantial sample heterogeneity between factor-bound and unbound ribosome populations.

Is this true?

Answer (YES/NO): NO